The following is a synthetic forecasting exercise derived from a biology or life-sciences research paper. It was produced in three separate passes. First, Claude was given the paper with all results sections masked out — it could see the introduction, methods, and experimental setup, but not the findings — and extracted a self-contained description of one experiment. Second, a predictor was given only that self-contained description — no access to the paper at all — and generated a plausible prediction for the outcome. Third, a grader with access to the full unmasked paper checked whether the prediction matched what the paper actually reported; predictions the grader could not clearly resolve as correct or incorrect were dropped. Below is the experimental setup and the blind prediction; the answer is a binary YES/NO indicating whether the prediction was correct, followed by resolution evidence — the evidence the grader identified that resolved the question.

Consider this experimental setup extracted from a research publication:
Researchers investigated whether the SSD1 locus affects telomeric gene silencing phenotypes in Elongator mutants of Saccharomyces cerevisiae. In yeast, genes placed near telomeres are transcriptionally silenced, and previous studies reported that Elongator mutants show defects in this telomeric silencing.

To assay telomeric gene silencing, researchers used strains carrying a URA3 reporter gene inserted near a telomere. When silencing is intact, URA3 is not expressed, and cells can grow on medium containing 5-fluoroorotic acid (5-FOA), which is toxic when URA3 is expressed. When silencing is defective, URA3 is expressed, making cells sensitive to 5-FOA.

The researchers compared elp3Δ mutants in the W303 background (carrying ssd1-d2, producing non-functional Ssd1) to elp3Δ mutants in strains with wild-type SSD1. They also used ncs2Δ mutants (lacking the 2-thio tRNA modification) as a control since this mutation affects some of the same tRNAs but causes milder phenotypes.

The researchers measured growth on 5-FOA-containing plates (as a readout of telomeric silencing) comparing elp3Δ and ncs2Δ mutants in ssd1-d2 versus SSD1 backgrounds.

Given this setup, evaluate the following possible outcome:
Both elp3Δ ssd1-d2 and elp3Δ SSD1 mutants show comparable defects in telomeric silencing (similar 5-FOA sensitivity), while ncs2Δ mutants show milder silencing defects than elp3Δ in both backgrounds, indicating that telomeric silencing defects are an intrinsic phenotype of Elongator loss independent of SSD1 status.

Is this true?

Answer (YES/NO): NO